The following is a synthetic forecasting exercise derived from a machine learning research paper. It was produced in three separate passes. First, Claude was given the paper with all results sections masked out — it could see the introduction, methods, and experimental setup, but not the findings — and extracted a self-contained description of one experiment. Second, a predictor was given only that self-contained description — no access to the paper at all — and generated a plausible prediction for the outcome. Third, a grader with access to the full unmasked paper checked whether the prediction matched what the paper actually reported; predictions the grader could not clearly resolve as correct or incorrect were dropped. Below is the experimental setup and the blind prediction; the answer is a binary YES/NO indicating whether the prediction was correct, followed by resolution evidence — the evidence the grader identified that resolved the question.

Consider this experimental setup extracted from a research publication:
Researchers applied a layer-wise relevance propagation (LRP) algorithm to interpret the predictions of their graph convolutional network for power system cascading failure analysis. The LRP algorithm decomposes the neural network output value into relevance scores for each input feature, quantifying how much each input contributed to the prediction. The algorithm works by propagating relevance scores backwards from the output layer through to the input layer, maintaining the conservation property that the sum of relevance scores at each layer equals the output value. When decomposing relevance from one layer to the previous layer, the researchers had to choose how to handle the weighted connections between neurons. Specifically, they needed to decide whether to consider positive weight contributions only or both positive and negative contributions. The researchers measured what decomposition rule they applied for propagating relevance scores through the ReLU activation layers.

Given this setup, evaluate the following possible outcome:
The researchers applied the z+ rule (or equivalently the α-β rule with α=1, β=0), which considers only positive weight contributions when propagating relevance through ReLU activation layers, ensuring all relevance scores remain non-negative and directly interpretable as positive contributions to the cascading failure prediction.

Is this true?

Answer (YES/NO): YES